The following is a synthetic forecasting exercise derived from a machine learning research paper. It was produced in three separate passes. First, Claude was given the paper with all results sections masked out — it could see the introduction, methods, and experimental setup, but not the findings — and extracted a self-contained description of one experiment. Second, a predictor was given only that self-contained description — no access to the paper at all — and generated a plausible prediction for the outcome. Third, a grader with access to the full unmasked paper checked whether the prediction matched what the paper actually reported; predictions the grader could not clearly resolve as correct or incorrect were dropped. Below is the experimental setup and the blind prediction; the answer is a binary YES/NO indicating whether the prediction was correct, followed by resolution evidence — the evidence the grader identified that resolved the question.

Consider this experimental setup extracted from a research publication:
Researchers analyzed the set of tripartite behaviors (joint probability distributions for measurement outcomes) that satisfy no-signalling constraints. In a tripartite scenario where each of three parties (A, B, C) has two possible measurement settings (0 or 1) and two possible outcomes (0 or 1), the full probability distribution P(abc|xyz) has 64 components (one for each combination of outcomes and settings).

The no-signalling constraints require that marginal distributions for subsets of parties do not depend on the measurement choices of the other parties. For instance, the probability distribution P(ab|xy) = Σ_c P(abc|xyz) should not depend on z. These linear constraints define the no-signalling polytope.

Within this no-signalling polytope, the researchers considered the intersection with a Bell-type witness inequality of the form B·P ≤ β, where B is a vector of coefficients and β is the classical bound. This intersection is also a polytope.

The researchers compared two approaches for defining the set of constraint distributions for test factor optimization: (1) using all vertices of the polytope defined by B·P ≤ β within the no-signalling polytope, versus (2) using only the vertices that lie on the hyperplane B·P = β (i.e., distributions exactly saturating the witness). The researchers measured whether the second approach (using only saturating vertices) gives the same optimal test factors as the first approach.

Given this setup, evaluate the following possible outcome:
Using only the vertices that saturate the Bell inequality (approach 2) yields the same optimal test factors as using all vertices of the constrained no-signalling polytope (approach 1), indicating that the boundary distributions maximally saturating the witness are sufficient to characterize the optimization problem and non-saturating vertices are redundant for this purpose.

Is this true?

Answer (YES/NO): YES